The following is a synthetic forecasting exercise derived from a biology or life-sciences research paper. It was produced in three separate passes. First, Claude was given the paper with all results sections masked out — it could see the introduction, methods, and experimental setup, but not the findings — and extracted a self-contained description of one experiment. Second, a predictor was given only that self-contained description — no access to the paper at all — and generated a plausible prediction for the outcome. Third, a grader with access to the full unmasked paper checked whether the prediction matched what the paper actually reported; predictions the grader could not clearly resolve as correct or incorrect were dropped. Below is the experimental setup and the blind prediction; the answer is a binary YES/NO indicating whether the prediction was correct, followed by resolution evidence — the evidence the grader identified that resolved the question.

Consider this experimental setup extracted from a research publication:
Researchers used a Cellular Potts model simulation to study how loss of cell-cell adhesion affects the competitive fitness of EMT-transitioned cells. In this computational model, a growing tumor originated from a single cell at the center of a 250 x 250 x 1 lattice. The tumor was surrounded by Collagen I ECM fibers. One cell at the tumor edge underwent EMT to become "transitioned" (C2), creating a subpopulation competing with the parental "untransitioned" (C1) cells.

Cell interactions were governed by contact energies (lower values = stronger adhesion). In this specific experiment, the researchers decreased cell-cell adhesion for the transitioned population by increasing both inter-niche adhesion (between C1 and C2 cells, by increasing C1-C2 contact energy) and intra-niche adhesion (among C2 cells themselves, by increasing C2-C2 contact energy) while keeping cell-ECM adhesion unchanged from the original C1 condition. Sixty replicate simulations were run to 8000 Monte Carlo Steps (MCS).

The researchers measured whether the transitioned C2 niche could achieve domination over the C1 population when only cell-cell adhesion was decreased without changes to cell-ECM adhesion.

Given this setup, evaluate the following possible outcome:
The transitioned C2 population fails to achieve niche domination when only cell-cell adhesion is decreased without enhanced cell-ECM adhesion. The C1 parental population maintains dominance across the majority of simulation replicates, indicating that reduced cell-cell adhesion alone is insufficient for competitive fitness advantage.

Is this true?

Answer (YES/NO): YES